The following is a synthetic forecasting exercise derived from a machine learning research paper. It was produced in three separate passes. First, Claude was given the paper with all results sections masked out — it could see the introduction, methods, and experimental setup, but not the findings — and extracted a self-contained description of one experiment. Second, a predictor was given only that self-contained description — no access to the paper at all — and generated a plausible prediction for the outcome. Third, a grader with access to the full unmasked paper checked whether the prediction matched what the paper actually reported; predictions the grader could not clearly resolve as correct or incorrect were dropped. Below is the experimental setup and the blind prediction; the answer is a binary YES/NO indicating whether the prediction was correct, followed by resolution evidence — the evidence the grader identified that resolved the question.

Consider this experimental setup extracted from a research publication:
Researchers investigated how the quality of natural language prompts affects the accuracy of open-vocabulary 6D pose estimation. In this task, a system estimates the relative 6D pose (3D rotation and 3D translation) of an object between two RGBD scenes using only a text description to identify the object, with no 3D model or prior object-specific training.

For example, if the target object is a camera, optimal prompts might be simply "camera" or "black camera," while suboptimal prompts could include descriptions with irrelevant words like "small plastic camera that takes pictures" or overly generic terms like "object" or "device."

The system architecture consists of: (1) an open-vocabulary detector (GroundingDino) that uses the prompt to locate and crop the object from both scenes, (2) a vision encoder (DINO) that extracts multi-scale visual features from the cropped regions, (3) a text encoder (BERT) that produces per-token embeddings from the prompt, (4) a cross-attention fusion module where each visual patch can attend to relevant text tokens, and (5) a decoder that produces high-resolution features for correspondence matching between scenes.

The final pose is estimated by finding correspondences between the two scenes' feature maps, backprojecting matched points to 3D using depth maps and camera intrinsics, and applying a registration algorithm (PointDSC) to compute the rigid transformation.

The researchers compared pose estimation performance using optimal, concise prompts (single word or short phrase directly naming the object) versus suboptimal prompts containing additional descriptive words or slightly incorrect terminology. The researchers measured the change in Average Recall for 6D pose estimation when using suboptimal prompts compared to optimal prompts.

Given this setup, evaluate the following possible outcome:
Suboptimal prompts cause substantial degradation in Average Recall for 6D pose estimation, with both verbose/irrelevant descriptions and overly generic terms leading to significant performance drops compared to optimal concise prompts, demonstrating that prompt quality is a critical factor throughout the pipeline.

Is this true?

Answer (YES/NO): YES